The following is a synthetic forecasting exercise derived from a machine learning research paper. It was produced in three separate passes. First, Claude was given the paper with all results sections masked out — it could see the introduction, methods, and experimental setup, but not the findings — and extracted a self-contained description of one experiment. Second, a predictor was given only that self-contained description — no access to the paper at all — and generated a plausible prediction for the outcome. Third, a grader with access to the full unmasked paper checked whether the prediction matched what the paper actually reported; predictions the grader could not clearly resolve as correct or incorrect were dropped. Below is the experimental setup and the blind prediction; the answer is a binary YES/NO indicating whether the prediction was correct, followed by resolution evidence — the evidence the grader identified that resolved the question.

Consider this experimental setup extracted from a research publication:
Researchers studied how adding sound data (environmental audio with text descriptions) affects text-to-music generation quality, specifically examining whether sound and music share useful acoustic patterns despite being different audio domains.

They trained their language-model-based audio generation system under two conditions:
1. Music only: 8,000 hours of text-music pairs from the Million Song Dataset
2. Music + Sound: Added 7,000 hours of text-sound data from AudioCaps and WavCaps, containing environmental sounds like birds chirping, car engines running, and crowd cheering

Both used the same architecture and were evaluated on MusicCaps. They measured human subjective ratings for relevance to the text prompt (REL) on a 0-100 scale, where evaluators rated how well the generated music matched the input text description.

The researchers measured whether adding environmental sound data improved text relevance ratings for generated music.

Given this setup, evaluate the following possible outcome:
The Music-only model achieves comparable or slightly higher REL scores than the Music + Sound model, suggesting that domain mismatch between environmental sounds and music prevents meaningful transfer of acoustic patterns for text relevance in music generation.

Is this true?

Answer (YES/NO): NO